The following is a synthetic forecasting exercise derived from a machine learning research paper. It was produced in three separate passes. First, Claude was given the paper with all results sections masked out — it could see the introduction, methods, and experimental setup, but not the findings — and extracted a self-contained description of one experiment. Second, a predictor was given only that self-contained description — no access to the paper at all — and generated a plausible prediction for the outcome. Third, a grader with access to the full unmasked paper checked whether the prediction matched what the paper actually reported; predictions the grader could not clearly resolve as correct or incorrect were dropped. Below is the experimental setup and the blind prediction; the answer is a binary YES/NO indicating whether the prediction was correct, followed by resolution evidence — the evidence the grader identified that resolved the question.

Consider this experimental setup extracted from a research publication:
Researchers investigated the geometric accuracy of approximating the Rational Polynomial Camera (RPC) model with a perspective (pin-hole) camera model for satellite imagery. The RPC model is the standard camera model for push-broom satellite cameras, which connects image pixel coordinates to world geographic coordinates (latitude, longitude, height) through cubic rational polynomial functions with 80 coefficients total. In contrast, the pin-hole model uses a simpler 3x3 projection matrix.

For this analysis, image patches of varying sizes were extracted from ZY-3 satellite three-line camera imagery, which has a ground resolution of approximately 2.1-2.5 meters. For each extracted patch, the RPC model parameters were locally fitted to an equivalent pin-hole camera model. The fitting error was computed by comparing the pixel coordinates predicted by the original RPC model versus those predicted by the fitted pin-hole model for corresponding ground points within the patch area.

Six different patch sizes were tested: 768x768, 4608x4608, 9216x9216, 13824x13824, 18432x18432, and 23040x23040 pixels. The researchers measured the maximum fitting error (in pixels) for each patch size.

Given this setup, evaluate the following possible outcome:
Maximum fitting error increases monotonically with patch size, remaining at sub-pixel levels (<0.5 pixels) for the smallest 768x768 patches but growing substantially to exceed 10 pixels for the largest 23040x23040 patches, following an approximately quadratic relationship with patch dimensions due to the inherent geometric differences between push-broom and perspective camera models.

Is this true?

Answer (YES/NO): NO